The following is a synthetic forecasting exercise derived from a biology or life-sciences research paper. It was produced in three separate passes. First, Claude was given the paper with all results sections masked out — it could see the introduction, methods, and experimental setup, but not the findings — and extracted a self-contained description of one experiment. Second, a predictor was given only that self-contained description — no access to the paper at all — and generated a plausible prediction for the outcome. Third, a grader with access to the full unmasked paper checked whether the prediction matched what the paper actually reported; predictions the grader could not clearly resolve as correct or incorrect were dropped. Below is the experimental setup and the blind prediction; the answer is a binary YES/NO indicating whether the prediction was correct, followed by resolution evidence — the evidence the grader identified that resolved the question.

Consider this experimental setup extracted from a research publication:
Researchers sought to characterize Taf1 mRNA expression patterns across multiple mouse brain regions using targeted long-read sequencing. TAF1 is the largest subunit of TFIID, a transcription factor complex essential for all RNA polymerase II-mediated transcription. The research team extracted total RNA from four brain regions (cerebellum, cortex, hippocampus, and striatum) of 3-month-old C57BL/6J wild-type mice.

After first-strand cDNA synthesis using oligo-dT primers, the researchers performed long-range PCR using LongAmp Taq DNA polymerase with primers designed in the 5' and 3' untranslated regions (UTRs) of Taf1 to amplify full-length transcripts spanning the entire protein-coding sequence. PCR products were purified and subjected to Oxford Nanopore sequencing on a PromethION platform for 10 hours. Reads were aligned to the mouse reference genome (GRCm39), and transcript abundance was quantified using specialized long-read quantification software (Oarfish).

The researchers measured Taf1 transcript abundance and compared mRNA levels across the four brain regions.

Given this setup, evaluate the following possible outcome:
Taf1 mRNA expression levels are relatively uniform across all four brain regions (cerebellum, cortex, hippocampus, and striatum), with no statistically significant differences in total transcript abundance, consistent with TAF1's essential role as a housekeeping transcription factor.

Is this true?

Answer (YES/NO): NO